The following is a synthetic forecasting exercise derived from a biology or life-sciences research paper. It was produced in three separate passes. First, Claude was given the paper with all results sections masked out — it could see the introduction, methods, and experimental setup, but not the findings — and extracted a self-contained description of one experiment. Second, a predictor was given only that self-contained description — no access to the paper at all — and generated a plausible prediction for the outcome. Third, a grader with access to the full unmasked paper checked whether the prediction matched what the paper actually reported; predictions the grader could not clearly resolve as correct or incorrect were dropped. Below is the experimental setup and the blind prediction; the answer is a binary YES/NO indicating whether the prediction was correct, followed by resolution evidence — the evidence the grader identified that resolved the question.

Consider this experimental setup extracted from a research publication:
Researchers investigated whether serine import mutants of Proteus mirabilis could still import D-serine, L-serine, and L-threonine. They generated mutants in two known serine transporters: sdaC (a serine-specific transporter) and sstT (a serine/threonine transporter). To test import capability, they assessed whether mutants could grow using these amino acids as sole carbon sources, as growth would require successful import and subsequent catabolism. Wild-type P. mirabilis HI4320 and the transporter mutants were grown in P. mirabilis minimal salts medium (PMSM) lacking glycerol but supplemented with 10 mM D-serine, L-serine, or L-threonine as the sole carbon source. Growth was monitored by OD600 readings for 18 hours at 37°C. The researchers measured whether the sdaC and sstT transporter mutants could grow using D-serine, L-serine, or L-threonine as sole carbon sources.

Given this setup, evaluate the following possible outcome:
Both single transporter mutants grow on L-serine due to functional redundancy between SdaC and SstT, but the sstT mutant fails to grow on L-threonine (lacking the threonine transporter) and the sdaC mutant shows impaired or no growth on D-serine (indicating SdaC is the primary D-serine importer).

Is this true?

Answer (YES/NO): NO